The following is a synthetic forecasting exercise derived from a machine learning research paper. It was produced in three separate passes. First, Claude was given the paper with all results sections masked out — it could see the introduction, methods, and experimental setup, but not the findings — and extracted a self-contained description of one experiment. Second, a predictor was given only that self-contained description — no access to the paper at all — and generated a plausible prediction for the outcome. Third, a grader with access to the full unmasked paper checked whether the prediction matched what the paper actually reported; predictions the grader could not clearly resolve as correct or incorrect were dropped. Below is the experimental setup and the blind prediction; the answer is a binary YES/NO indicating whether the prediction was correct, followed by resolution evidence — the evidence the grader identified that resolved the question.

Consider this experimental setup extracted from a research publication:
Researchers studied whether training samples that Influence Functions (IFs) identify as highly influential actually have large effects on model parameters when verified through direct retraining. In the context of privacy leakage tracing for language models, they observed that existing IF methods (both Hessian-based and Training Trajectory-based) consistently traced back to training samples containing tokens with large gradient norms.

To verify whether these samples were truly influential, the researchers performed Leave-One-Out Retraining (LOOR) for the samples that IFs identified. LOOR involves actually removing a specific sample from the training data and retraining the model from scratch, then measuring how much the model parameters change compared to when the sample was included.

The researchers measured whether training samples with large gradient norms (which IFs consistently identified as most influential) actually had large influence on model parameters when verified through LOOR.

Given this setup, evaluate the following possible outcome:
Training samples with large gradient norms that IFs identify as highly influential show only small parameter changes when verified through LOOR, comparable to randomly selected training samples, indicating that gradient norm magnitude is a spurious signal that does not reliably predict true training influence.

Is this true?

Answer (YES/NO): YES